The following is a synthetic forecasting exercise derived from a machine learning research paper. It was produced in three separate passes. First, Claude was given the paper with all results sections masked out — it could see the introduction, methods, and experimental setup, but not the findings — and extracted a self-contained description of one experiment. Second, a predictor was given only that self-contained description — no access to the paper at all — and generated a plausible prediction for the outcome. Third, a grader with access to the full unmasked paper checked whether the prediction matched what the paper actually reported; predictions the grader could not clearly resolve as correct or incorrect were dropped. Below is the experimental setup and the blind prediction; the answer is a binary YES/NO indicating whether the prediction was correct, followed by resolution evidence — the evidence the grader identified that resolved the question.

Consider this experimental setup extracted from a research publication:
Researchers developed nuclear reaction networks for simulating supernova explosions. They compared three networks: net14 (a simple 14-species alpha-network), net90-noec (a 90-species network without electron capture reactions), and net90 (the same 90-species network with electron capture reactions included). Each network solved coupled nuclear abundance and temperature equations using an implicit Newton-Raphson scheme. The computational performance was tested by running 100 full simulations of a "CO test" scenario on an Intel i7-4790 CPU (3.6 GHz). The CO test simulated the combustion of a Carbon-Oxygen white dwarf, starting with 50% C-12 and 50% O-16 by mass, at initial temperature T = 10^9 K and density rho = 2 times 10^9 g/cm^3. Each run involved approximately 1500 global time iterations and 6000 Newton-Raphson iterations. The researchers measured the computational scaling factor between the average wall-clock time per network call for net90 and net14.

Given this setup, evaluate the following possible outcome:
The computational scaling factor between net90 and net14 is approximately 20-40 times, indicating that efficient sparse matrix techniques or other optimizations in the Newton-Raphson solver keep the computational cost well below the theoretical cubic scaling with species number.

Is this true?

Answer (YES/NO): NO